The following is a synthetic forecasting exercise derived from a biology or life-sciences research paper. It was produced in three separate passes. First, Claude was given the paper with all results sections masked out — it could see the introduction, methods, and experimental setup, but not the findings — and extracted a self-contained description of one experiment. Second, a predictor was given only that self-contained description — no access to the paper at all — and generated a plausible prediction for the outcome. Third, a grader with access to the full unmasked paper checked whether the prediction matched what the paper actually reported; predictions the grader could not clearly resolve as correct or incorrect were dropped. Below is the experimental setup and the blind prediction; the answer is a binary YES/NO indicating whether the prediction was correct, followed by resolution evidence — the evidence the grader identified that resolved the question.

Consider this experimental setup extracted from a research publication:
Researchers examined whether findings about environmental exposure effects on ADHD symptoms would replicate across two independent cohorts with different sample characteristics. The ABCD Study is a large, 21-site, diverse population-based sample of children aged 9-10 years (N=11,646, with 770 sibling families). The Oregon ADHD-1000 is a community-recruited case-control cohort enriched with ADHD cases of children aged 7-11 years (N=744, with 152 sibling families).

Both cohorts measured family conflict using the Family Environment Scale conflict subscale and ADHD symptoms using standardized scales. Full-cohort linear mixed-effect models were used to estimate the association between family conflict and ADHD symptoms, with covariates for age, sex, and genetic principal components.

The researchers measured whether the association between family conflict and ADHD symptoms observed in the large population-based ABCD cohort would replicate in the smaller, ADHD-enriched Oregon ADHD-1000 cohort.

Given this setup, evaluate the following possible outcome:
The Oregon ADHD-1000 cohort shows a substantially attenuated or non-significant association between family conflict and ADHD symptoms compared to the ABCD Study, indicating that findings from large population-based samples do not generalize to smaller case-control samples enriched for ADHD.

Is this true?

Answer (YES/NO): NO